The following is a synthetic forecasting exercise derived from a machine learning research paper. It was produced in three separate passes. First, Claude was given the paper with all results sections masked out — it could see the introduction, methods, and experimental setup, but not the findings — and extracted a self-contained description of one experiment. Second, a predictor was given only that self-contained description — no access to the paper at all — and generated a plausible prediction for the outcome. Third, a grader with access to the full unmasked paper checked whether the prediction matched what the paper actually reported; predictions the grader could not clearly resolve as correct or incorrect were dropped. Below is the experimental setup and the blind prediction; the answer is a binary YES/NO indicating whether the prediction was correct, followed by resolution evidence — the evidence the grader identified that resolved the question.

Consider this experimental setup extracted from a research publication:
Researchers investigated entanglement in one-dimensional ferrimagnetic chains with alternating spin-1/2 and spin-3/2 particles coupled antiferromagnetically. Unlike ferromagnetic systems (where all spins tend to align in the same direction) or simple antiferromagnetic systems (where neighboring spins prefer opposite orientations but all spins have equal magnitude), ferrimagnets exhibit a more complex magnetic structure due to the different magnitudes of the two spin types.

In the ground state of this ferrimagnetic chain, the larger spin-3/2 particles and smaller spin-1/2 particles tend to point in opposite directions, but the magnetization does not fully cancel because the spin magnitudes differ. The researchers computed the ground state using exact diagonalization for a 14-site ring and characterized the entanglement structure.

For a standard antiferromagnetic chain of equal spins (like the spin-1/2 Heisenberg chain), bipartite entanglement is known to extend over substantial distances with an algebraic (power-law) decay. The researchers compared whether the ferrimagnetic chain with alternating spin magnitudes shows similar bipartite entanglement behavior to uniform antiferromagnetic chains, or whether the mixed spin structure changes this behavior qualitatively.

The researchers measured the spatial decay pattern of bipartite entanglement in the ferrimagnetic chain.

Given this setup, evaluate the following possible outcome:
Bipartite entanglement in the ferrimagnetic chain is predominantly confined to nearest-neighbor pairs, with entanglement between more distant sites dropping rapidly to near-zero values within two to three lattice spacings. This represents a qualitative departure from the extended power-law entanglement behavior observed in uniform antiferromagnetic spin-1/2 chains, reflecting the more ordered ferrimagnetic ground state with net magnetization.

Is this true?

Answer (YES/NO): YES